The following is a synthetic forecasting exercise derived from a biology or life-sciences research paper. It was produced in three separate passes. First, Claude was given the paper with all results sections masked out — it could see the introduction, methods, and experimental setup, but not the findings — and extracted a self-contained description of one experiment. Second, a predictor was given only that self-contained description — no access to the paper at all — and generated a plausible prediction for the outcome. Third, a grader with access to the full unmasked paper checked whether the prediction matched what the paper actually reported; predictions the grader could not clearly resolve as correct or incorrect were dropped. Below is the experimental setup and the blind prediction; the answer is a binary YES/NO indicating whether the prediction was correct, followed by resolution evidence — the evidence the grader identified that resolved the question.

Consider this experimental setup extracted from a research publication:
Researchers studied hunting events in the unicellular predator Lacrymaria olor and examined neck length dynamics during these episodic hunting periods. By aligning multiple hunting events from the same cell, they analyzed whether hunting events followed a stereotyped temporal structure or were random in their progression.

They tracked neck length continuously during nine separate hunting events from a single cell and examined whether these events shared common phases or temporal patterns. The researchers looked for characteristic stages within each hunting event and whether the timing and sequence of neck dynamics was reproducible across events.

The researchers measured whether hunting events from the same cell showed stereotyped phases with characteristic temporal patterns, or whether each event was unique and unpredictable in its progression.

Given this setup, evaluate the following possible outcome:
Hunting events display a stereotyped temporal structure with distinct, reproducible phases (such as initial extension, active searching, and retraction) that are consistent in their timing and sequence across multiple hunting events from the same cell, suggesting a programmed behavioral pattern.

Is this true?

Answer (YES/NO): YES